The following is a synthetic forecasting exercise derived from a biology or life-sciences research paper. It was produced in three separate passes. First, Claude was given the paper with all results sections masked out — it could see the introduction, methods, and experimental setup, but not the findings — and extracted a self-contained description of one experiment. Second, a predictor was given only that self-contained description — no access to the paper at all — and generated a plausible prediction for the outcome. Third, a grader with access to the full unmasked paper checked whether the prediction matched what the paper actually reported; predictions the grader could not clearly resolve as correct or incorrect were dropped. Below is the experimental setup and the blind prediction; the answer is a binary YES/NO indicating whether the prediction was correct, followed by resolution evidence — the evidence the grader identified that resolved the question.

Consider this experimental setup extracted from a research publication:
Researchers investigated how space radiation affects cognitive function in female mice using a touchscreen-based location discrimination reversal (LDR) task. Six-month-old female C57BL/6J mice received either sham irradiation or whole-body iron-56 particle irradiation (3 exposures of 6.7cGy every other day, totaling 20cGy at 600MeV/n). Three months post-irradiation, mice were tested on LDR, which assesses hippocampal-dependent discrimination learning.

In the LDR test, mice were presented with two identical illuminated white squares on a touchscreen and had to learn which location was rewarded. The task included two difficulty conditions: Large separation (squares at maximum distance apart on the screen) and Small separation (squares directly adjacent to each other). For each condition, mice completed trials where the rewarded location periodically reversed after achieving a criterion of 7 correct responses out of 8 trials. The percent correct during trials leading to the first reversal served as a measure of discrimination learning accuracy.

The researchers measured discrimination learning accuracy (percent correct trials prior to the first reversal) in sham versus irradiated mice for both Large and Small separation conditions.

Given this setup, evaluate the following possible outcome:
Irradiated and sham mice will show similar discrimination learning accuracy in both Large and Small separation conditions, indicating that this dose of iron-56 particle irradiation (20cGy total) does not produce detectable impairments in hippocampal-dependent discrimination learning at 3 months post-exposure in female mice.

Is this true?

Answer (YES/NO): NO